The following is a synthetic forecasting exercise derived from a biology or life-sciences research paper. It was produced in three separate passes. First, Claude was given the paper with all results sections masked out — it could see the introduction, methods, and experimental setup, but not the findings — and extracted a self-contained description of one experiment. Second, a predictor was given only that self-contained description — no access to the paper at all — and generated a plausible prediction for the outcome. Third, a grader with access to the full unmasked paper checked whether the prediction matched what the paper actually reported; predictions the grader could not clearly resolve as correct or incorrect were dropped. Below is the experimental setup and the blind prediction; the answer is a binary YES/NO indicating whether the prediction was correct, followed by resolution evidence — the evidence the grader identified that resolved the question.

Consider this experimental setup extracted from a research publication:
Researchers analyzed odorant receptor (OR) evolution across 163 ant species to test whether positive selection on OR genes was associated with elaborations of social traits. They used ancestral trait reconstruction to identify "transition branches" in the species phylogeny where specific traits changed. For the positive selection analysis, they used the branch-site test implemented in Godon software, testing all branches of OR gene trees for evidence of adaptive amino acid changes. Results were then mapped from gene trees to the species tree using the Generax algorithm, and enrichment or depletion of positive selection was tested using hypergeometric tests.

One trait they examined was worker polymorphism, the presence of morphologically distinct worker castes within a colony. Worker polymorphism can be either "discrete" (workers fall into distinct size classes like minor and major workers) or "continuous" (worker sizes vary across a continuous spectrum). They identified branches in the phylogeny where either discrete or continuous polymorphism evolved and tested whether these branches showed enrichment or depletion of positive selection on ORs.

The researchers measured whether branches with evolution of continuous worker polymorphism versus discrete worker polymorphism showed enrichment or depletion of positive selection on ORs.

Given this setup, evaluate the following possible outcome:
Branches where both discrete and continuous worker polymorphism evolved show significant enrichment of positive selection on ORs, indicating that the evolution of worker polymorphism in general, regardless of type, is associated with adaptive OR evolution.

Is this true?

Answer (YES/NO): NO